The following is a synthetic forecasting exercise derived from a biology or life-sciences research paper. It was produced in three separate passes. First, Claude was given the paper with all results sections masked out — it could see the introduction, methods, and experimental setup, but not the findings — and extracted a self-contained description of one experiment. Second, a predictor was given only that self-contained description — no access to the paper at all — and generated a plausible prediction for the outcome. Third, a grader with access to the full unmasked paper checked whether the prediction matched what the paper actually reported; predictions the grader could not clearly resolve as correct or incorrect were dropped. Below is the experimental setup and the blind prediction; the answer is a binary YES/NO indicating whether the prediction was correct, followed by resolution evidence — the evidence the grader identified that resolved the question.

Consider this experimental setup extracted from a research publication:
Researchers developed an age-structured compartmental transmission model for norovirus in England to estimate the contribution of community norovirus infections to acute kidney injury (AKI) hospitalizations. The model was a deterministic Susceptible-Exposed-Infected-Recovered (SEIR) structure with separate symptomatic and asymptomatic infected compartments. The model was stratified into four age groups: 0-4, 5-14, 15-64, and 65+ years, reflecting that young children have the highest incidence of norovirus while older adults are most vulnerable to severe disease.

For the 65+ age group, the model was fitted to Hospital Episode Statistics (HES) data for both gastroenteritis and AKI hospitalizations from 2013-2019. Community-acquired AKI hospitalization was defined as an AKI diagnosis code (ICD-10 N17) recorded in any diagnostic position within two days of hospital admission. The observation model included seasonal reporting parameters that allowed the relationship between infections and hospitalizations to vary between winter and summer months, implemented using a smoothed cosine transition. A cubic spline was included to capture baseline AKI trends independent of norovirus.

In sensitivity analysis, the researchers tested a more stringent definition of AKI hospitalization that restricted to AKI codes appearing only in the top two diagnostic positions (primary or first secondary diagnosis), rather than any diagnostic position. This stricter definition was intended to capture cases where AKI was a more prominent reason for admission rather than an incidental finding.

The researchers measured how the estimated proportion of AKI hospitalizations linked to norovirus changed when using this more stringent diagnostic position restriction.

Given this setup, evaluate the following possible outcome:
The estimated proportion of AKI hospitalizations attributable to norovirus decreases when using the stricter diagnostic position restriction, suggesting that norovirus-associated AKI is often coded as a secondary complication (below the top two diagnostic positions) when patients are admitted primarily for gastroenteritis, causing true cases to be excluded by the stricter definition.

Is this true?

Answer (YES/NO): YES